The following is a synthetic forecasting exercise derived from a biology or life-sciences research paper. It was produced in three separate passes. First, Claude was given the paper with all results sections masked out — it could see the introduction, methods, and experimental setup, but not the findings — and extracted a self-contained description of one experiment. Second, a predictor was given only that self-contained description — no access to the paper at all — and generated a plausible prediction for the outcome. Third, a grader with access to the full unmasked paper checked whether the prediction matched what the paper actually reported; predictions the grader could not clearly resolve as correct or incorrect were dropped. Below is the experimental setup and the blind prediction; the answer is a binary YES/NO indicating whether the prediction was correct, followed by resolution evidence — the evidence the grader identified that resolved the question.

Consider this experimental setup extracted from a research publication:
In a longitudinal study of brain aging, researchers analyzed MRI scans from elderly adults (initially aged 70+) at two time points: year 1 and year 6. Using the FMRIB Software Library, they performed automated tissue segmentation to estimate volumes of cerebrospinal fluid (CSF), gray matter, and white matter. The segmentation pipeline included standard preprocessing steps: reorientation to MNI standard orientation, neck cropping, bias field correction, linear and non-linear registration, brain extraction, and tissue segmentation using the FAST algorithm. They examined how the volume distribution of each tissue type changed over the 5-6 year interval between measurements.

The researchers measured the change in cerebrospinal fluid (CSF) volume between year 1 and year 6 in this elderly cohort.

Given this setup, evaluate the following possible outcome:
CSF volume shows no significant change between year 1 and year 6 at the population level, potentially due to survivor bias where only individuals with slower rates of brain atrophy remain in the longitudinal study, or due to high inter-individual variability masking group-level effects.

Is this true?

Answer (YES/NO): NO